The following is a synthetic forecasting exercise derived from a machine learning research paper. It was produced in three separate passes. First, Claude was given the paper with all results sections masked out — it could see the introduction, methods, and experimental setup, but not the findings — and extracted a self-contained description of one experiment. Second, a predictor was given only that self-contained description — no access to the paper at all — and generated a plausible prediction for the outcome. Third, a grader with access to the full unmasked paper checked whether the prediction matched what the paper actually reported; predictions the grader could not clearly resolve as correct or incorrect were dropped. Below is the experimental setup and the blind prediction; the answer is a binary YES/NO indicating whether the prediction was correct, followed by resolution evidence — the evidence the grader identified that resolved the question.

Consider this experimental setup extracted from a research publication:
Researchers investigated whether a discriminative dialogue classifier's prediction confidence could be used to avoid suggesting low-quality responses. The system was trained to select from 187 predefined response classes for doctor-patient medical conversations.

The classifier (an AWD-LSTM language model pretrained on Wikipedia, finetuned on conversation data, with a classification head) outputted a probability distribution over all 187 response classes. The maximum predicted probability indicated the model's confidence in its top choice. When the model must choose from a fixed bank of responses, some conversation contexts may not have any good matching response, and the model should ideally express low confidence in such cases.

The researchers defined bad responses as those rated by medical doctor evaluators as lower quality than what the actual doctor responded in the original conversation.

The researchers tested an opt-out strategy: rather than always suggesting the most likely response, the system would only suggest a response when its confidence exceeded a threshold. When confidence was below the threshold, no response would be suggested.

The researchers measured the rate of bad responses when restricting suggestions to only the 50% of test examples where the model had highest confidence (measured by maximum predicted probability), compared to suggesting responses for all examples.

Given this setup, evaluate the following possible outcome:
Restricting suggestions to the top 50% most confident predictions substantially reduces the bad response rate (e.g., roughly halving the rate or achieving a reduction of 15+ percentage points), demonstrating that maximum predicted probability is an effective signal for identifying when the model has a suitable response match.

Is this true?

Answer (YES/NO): YES